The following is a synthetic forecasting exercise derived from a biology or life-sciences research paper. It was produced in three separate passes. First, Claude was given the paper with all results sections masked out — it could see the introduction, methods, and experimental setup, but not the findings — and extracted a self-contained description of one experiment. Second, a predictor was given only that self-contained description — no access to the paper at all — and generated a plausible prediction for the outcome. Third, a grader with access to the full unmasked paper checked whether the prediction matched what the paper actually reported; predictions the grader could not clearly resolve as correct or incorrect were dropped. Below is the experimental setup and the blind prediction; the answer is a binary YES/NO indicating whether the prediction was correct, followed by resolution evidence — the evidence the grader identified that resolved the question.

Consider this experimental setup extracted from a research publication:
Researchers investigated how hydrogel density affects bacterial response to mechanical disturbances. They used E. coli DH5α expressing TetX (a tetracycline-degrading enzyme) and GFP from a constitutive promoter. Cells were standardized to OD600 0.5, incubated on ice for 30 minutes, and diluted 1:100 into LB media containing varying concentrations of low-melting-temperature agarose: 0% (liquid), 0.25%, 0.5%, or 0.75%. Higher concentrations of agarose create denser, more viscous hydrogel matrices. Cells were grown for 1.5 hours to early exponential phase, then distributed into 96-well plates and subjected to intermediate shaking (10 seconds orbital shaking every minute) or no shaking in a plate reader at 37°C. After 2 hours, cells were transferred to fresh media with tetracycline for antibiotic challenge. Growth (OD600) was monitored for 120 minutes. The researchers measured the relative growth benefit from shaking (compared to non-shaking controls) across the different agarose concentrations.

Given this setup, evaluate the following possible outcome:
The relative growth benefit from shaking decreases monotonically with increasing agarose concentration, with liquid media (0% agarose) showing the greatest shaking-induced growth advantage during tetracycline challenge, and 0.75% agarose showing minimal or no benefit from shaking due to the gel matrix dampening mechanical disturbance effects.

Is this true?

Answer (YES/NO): NO